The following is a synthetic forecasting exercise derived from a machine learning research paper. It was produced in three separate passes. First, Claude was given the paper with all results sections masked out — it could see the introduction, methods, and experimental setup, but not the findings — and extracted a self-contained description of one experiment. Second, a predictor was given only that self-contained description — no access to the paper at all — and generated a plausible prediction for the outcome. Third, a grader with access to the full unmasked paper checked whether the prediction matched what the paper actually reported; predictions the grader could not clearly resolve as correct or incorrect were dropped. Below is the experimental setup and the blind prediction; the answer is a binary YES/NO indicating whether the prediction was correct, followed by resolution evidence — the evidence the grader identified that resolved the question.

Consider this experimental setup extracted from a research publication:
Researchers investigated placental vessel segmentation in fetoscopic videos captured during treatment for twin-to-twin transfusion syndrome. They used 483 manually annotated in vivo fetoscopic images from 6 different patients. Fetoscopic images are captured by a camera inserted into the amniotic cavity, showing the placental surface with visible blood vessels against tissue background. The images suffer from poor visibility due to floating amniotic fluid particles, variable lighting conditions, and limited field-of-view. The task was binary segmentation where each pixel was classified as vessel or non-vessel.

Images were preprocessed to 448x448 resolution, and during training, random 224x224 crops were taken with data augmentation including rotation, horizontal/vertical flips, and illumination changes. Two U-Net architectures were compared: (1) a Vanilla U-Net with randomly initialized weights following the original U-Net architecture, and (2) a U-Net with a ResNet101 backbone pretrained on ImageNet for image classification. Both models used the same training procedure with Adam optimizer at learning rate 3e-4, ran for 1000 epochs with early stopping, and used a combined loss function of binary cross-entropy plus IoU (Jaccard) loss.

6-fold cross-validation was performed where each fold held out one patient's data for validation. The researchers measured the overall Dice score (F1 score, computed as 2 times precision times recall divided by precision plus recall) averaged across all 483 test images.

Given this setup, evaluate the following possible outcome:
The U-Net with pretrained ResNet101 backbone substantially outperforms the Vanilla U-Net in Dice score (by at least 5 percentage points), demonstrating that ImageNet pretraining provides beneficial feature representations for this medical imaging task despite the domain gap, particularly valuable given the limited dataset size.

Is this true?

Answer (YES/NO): NO